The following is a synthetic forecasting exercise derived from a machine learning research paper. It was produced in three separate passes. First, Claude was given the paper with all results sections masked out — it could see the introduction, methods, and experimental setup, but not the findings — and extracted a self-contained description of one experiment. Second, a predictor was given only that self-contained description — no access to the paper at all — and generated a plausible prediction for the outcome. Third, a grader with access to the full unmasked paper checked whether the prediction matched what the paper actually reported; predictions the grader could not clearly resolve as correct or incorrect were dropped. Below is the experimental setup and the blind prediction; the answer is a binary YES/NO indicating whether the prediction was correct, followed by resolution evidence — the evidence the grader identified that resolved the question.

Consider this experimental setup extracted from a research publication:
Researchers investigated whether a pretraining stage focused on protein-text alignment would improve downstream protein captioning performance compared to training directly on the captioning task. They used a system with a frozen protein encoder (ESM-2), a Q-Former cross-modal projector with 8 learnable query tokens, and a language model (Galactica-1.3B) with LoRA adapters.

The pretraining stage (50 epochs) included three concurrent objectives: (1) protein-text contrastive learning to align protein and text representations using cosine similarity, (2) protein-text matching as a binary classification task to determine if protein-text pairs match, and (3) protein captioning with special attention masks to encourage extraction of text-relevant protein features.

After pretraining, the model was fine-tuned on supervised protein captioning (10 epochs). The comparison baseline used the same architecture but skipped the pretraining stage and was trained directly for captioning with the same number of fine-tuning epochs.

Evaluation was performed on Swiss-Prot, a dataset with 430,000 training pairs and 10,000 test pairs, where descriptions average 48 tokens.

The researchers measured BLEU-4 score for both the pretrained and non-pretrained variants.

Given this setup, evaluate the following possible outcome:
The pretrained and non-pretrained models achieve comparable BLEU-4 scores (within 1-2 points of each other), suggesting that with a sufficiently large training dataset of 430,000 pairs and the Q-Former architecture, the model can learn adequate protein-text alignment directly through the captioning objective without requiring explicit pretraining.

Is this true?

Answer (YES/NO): NO